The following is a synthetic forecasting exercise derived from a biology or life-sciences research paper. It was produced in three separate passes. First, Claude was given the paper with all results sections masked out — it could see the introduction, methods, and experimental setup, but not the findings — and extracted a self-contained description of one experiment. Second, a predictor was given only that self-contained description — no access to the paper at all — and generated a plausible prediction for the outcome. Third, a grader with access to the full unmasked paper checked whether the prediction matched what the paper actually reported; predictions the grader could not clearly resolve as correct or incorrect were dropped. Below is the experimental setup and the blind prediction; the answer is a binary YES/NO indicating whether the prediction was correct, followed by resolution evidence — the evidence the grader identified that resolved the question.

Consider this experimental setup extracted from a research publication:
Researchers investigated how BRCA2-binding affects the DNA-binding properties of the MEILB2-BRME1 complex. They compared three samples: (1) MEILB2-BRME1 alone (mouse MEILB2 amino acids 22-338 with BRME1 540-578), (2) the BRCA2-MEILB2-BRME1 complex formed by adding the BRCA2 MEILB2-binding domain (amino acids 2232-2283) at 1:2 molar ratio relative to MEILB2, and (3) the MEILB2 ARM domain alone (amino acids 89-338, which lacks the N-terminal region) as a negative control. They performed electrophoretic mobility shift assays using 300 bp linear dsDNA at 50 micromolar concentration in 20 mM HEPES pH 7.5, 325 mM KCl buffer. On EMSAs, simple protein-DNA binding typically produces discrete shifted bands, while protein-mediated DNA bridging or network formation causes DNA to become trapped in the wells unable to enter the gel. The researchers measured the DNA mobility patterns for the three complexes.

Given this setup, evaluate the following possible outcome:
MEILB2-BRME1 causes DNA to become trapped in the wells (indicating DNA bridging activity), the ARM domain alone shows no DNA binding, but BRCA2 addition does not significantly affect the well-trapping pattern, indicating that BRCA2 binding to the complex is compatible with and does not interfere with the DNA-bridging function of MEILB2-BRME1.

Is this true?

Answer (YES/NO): NO